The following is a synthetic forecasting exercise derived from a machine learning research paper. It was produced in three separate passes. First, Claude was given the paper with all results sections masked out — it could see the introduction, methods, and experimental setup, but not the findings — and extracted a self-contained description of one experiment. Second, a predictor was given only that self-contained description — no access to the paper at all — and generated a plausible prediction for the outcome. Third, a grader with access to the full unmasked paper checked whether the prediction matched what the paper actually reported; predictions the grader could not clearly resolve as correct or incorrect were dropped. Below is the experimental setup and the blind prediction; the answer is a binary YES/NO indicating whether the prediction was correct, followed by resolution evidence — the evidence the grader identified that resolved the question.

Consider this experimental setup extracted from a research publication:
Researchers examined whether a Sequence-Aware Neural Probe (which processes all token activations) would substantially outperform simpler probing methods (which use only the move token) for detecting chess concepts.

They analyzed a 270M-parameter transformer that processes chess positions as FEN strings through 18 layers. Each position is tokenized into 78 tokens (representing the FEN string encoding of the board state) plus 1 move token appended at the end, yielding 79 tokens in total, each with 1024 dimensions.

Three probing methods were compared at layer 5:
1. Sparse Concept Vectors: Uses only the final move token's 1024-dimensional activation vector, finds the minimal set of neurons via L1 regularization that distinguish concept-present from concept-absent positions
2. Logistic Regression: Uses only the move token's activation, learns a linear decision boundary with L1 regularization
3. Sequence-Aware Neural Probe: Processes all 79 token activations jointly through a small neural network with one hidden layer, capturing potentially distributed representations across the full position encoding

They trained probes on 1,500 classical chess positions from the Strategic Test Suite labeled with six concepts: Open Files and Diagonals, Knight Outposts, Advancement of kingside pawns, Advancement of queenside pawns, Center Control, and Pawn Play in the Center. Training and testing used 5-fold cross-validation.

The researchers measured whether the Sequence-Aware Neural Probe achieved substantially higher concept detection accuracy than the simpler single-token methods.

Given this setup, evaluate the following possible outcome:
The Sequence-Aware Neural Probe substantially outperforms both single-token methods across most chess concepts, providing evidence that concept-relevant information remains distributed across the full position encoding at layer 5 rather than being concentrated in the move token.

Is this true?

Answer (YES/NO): NO